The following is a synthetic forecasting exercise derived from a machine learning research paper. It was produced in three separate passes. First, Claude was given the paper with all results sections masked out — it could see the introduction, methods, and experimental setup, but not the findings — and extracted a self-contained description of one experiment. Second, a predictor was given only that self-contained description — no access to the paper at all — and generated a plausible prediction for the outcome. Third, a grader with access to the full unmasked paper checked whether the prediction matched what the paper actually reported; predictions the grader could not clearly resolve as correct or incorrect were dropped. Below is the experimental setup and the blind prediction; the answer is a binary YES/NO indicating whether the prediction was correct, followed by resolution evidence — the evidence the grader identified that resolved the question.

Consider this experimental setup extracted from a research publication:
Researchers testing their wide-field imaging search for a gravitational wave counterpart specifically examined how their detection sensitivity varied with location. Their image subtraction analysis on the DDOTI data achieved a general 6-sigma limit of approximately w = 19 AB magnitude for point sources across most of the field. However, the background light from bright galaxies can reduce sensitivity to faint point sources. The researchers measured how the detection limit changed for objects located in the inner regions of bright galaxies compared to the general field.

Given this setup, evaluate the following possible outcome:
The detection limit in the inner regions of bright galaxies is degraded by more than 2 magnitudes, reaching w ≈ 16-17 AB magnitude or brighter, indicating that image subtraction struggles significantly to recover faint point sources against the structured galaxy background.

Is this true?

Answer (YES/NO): NO